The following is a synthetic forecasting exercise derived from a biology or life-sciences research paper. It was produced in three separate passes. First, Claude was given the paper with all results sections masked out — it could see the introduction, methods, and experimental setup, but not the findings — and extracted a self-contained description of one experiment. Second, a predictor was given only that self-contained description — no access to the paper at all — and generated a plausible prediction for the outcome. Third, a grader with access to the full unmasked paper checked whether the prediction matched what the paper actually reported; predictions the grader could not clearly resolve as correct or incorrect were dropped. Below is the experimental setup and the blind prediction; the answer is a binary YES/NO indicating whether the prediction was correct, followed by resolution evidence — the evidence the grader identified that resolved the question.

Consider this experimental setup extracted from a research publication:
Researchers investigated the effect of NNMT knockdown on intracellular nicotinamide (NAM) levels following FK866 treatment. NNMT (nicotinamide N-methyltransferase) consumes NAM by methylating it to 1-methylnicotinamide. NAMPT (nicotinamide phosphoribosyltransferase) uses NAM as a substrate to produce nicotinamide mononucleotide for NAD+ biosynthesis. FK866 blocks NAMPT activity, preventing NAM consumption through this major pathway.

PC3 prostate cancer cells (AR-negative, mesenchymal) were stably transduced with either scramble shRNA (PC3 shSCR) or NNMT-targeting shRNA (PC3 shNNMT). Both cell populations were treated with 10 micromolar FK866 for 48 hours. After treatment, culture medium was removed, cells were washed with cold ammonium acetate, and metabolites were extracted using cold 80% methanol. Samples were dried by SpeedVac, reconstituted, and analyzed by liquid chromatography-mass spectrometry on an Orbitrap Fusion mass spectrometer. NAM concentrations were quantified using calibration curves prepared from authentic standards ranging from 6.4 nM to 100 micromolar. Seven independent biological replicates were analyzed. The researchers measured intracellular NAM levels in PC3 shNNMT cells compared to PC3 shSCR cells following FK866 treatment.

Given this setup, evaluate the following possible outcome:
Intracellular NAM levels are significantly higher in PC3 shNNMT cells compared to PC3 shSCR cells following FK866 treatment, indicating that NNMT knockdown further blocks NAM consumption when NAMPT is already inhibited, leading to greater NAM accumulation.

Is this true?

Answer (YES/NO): NO